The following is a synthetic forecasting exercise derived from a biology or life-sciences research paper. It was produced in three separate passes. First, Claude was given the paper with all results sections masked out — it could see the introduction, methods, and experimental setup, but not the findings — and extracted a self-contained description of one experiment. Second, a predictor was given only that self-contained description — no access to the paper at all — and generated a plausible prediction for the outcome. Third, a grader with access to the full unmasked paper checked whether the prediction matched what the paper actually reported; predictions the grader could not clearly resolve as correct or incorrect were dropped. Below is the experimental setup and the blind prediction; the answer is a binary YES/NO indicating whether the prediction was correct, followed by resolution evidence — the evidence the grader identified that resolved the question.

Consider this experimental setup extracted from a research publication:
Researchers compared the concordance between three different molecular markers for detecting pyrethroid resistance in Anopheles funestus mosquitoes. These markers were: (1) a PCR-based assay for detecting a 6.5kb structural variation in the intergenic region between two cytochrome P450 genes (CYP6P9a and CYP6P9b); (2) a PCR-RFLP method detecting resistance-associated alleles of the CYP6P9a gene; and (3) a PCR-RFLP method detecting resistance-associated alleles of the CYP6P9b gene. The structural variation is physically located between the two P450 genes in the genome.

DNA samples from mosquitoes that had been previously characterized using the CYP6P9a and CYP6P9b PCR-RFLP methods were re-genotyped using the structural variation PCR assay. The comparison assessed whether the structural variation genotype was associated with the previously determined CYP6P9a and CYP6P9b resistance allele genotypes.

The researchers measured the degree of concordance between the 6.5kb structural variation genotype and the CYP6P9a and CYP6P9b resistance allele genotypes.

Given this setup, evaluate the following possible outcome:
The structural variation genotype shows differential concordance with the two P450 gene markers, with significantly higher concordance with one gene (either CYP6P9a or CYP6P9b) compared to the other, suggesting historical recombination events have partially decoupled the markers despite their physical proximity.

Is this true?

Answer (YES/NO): YES